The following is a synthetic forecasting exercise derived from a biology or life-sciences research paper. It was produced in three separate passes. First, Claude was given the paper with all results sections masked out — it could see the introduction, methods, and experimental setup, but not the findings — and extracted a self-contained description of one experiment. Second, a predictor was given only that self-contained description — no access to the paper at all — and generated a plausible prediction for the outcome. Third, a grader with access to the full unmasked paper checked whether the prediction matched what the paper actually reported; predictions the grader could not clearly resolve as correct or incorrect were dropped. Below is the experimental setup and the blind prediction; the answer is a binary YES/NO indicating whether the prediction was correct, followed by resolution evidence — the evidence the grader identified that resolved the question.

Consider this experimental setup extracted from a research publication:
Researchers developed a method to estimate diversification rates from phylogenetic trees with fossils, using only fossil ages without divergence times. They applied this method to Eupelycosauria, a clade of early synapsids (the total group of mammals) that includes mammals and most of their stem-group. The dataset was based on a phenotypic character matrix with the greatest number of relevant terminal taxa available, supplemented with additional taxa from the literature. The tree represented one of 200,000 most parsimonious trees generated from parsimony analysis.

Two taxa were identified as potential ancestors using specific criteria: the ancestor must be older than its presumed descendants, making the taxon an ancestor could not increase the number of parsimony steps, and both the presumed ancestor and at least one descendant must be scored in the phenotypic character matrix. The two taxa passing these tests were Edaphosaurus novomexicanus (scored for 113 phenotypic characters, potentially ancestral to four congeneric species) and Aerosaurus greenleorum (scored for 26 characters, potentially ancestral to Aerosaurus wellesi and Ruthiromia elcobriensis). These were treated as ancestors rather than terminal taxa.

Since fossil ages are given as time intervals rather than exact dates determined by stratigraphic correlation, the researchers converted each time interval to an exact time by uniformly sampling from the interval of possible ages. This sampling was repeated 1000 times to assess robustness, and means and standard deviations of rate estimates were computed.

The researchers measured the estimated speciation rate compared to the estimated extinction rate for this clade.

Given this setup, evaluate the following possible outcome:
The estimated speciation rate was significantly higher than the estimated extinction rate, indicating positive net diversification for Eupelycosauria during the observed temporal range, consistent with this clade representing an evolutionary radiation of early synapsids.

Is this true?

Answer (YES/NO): NO